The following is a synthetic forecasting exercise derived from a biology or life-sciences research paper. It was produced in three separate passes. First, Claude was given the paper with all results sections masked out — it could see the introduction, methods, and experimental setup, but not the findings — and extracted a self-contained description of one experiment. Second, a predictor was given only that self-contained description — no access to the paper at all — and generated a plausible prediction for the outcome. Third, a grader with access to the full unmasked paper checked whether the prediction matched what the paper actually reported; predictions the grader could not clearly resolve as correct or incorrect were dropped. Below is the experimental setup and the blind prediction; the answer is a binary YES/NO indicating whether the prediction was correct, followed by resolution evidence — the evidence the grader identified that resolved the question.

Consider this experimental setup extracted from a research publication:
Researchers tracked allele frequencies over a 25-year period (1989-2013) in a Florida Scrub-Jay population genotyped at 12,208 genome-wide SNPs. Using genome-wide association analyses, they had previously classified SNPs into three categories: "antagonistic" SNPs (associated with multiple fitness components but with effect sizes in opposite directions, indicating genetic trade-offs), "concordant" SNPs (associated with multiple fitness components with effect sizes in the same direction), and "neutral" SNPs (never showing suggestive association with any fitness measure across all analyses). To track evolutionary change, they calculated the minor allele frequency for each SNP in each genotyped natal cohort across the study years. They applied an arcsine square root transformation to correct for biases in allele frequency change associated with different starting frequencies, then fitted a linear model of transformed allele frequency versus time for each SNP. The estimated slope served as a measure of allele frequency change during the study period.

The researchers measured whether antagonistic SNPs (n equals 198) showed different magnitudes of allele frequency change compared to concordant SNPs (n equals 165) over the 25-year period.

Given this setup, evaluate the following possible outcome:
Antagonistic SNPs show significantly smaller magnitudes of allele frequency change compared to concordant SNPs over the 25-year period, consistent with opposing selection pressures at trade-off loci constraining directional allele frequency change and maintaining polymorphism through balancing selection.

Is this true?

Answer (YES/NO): YES